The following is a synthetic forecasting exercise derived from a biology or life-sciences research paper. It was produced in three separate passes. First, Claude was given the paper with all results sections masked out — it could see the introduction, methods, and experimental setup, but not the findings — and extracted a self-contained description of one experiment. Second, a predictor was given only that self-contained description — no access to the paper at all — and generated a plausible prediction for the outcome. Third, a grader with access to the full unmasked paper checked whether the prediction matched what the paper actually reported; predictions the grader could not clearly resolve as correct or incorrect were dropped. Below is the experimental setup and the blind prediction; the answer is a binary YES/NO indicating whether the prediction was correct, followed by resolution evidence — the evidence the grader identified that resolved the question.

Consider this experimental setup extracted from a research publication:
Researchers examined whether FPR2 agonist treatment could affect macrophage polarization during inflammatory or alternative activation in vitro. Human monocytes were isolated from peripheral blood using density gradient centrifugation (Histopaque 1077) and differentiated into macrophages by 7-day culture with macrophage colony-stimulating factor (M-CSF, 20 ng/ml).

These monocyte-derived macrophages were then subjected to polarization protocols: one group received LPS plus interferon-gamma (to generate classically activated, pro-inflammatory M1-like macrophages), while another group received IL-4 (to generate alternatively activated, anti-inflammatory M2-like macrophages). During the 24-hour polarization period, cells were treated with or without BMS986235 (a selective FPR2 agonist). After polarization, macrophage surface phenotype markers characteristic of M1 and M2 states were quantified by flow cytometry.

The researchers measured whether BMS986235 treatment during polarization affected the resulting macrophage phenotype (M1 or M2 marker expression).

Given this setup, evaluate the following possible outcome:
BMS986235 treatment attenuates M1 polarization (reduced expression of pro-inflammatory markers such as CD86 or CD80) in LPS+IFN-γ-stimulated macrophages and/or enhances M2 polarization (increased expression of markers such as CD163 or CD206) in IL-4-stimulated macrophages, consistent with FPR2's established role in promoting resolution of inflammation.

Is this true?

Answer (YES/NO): NO